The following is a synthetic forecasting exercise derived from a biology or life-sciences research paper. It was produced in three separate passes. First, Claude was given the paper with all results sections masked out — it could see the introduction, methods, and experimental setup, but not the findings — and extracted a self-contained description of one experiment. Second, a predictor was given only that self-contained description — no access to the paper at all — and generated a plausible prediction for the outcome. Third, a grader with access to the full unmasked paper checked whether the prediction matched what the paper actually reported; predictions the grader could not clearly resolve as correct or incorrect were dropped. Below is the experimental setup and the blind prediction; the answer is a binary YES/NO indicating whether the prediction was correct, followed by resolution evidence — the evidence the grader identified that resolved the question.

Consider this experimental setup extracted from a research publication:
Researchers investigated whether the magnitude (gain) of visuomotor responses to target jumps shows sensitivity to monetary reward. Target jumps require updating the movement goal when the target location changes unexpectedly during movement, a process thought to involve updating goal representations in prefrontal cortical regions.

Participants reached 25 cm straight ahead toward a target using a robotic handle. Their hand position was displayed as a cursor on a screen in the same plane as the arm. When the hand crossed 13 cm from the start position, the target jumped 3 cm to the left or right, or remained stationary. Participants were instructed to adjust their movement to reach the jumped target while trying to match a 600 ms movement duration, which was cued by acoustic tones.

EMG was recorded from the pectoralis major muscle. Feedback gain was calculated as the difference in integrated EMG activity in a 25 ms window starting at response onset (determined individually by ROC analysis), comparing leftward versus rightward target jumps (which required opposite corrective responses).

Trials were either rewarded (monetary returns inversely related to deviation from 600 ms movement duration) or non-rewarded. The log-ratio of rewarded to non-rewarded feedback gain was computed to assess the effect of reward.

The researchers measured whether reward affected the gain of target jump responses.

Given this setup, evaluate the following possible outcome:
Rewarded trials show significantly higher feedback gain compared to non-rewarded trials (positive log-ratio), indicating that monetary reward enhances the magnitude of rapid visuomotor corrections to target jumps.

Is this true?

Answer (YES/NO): NO